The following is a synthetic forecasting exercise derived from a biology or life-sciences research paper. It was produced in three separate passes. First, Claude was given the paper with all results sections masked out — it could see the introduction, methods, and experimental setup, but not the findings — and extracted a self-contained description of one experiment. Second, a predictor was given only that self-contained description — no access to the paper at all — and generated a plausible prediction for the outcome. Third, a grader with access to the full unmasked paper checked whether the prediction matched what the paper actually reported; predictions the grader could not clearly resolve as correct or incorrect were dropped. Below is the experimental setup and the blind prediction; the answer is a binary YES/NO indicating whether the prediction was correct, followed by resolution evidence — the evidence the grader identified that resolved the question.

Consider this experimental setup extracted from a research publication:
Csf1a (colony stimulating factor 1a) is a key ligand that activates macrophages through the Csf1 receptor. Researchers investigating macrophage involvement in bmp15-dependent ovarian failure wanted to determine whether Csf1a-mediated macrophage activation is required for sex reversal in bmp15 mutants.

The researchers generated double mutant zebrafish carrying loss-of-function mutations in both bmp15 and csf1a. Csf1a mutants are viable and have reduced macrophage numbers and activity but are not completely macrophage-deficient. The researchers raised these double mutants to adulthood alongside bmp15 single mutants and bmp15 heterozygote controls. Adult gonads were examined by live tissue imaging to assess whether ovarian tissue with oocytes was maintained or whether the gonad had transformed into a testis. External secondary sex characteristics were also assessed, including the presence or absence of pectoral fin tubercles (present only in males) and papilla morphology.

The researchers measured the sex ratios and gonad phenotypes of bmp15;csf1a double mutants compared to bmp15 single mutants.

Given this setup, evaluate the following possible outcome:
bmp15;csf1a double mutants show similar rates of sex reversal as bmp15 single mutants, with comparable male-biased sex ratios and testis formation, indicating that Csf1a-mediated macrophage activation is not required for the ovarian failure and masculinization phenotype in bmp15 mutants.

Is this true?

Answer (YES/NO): NO